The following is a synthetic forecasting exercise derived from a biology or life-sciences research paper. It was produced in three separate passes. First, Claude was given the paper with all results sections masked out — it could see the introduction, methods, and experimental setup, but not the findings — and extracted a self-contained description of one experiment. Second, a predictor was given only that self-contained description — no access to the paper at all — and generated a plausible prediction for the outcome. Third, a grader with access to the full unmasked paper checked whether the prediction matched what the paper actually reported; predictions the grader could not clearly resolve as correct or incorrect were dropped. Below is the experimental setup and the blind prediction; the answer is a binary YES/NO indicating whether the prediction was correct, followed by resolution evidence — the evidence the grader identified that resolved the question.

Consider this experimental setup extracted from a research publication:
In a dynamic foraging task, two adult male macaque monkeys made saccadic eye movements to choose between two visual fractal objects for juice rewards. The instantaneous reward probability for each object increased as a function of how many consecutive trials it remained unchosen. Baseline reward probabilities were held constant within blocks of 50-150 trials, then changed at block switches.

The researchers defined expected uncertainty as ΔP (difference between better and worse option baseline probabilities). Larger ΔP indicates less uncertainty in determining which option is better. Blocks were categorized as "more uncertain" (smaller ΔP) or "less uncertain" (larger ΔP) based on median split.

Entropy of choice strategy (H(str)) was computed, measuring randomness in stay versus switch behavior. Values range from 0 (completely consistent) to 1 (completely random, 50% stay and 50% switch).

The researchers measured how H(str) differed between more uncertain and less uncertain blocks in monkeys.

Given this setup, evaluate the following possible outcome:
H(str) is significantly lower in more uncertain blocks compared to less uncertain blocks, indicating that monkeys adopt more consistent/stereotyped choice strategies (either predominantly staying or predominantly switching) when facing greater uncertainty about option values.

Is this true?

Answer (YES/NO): YES